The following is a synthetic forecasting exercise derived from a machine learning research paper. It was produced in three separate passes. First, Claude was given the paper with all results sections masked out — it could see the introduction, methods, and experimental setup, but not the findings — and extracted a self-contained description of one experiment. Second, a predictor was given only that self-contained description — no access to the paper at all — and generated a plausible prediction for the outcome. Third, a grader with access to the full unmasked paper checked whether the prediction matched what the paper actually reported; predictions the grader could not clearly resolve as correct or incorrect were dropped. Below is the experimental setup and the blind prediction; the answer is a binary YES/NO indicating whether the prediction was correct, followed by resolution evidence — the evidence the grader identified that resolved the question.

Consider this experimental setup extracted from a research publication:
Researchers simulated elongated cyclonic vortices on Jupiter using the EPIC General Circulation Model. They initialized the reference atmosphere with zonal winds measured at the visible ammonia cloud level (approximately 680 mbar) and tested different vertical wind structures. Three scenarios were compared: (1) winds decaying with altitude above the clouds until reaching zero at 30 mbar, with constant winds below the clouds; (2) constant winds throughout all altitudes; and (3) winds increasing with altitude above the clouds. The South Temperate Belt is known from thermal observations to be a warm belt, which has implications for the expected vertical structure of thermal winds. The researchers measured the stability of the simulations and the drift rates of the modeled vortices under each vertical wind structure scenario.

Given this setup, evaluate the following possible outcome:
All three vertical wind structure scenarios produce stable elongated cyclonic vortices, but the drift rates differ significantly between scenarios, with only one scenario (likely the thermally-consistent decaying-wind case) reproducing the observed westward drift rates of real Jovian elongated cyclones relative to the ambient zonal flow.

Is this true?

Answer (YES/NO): NO